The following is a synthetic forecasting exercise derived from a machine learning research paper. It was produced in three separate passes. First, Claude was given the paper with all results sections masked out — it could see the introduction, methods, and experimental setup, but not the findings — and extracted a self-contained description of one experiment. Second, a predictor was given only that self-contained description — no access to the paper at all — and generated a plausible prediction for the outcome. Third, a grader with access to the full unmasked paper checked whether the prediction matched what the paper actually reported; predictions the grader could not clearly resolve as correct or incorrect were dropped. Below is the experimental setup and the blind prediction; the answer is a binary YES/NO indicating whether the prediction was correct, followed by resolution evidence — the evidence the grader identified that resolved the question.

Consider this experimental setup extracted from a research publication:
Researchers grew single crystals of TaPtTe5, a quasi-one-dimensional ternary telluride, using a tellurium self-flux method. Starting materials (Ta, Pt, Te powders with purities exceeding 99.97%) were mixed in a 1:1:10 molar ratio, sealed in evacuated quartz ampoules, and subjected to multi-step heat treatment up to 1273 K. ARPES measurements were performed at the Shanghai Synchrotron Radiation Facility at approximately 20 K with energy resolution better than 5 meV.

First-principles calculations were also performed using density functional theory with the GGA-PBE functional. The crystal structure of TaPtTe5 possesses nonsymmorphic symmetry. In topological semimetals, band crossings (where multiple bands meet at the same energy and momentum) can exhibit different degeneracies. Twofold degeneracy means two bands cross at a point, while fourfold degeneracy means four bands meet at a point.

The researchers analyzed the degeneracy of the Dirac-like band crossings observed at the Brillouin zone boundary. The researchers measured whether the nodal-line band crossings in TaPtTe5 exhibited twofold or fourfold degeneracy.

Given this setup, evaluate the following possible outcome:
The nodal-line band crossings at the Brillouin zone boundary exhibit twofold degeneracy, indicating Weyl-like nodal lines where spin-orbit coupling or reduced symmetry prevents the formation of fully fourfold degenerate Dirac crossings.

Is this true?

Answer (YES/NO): NO